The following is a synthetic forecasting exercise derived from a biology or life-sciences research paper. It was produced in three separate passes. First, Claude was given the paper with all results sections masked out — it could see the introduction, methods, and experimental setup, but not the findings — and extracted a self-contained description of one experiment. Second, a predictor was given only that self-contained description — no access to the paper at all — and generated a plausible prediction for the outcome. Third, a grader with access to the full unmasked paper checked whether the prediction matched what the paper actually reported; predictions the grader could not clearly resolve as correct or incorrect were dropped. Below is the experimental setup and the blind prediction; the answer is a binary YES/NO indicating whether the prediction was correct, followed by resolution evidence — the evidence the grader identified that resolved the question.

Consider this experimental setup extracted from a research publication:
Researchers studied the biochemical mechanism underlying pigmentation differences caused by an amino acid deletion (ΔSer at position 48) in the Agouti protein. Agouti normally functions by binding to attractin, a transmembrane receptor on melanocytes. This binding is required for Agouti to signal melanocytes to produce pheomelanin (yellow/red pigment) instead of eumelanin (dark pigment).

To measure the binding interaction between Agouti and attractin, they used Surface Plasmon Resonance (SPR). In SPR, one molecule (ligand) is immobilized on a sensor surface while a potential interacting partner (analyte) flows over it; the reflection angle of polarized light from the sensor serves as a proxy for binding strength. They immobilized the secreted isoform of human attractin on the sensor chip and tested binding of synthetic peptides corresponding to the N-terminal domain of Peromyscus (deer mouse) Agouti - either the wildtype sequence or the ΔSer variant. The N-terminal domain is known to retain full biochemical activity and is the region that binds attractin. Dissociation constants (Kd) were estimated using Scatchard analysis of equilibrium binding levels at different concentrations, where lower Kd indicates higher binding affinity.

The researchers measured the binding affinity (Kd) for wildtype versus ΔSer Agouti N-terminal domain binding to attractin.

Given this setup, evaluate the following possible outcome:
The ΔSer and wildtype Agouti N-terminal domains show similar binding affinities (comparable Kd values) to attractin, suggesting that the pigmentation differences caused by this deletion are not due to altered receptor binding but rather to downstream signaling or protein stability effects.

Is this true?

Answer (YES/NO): NO